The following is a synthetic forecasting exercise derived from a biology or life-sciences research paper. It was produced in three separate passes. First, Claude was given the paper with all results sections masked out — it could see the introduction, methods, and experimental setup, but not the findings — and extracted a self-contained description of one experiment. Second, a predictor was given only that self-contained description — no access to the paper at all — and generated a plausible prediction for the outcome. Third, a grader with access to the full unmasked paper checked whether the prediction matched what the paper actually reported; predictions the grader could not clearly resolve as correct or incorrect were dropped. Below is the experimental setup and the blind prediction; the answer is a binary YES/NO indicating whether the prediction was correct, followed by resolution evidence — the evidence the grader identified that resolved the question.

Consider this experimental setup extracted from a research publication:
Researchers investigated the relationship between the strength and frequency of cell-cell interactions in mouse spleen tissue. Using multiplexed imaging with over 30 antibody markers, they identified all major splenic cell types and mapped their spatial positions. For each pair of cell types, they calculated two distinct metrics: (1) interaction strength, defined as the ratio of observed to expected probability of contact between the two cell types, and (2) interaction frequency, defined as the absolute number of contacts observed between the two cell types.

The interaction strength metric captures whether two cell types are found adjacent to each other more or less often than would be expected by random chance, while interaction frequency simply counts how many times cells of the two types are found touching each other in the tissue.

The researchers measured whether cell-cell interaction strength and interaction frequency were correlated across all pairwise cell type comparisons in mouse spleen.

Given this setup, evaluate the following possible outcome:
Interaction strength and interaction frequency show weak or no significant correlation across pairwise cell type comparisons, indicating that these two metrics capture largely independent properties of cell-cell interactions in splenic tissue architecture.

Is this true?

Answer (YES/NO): YES